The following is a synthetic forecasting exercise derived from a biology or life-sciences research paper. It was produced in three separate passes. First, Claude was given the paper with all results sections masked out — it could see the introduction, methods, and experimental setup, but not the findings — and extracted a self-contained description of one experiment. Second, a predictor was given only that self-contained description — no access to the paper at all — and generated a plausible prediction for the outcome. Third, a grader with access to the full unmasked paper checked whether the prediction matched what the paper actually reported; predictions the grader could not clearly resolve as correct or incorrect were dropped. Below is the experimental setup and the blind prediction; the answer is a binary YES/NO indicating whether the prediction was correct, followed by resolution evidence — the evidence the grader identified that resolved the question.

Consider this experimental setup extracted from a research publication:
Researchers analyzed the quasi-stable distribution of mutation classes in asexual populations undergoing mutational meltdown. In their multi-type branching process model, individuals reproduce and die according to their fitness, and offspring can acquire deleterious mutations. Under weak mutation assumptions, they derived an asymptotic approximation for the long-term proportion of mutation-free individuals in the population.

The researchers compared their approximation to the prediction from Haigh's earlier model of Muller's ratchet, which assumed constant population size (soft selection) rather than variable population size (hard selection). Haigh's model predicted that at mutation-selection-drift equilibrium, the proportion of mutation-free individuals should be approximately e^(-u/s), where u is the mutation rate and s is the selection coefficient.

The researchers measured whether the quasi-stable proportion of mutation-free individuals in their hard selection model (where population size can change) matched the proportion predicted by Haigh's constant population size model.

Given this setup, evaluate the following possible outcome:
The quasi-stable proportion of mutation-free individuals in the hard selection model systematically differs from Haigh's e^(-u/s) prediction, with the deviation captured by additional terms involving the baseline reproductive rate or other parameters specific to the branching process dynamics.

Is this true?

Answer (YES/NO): NO